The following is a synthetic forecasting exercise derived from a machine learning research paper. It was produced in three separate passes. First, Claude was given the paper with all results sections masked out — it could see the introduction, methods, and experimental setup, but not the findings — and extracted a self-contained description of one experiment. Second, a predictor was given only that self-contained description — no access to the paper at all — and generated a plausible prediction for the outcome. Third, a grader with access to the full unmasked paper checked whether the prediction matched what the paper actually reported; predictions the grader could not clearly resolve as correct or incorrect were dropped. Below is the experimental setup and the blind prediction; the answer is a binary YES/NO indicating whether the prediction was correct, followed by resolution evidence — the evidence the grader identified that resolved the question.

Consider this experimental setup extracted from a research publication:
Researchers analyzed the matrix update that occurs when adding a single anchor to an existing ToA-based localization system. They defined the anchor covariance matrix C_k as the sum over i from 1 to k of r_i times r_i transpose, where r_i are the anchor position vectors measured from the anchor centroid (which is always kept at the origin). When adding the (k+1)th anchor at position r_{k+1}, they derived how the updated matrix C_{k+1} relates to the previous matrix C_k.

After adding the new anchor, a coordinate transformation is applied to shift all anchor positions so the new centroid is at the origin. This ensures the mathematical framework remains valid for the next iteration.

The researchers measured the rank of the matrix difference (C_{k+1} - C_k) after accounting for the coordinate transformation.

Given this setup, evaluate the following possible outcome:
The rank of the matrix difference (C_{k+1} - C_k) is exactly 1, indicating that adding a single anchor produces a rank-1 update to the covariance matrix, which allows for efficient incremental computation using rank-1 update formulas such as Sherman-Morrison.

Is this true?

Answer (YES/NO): YES